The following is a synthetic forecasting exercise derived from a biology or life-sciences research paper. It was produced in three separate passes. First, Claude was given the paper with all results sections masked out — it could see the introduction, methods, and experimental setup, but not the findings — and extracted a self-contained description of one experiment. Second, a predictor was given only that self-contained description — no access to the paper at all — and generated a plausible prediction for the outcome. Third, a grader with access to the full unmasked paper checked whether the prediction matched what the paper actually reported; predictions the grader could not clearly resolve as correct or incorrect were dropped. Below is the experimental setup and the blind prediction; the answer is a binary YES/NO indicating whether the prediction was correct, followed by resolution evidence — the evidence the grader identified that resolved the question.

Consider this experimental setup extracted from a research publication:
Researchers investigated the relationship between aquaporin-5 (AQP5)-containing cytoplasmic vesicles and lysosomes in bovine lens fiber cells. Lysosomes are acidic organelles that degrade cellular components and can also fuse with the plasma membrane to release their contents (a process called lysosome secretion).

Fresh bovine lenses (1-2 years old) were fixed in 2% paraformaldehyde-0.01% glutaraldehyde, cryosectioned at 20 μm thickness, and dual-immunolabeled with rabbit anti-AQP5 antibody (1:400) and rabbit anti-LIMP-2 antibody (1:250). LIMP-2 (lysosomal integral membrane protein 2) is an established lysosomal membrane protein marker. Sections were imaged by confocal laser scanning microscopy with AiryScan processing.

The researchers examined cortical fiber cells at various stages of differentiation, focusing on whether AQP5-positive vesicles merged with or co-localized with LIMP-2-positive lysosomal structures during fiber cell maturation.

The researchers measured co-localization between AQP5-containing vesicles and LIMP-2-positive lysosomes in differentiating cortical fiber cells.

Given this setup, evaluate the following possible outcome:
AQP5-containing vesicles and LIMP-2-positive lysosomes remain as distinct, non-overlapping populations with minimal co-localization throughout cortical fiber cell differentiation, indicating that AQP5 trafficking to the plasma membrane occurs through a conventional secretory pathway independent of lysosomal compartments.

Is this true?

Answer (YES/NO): NO